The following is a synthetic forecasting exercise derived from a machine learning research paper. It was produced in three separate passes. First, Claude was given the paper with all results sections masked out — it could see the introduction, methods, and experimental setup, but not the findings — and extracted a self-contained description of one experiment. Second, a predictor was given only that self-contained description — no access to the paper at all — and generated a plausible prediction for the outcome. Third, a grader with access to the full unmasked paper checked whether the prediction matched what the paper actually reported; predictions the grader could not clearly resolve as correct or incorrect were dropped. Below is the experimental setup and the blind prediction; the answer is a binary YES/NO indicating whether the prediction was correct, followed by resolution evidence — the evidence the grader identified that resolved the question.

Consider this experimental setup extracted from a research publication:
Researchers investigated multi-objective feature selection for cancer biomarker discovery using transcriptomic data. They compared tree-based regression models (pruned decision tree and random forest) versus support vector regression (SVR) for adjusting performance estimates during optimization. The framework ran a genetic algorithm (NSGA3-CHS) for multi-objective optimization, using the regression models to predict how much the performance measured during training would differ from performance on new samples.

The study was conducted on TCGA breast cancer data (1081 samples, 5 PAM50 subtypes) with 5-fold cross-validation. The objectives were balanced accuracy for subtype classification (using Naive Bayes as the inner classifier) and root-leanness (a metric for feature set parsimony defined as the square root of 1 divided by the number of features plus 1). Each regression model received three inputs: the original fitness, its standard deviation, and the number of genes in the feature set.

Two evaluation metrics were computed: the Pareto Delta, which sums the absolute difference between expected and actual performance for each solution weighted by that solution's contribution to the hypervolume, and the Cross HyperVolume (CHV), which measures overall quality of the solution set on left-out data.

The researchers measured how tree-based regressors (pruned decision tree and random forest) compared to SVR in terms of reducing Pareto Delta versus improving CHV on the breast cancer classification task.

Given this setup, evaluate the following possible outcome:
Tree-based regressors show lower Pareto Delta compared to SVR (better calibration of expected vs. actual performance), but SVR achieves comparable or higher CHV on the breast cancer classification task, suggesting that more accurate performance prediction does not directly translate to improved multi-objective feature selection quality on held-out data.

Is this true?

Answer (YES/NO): YES